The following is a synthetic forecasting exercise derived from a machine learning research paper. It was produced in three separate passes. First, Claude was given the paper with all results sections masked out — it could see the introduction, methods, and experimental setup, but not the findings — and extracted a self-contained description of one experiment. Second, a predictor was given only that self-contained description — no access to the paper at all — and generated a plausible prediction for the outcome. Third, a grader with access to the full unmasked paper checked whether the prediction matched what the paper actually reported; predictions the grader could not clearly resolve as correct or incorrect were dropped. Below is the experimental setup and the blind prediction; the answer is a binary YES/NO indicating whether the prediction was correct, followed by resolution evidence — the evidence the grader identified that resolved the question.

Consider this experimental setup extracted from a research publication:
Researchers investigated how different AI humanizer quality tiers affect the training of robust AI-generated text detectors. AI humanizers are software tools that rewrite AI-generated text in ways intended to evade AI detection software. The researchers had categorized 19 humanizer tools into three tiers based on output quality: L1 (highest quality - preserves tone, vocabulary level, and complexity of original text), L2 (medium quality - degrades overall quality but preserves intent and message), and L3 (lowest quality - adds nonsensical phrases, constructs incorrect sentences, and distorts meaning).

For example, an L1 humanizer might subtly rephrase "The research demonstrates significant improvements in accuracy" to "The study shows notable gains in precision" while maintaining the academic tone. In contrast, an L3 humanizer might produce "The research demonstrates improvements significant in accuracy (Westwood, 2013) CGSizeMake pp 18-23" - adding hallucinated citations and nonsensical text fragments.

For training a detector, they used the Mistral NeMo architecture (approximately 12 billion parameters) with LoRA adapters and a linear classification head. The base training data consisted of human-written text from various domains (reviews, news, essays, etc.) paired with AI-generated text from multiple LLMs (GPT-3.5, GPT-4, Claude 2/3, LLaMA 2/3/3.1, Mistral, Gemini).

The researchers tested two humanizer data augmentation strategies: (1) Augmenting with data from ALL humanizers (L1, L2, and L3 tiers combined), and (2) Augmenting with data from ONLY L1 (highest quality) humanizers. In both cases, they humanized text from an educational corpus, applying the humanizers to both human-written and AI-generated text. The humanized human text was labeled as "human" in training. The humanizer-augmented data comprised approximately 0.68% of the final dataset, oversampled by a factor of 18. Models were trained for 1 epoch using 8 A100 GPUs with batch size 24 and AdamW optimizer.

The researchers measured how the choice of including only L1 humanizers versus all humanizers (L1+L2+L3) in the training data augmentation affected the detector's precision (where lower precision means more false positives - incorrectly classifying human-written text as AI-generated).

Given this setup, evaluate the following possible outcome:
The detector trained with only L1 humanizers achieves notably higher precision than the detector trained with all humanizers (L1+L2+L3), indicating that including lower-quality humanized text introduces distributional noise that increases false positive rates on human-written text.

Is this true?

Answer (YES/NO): YES